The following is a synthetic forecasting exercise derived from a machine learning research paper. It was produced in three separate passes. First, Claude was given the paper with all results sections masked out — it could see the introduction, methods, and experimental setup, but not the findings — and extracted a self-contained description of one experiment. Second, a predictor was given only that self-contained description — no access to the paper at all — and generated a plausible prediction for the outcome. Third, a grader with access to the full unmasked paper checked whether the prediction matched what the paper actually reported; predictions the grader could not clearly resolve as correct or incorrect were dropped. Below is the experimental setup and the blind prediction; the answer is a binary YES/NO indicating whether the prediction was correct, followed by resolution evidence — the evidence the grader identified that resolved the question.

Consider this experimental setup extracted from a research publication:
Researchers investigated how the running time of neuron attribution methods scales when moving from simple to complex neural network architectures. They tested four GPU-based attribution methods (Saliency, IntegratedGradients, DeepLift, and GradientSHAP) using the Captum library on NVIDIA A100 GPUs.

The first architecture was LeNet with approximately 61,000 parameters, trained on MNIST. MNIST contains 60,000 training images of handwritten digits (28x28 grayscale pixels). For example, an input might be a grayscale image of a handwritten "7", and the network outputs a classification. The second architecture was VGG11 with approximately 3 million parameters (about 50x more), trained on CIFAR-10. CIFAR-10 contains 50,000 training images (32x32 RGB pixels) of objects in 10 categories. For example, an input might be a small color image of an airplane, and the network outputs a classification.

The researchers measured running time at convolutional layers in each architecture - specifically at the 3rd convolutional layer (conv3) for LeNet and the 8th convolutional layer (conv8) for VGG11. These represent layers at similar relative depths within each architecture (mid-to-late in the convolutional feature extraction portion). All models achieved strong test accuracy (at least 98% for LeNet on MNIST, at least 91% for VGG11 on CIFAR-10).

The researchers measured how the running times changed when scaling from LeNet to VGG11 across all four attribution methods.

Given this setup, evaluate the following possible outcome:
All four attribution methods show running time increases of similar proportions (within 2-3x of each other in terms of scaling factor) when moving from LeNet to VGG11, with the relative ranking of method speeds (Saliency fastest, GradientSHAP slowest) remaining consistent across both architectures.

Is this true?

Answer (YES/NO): NO